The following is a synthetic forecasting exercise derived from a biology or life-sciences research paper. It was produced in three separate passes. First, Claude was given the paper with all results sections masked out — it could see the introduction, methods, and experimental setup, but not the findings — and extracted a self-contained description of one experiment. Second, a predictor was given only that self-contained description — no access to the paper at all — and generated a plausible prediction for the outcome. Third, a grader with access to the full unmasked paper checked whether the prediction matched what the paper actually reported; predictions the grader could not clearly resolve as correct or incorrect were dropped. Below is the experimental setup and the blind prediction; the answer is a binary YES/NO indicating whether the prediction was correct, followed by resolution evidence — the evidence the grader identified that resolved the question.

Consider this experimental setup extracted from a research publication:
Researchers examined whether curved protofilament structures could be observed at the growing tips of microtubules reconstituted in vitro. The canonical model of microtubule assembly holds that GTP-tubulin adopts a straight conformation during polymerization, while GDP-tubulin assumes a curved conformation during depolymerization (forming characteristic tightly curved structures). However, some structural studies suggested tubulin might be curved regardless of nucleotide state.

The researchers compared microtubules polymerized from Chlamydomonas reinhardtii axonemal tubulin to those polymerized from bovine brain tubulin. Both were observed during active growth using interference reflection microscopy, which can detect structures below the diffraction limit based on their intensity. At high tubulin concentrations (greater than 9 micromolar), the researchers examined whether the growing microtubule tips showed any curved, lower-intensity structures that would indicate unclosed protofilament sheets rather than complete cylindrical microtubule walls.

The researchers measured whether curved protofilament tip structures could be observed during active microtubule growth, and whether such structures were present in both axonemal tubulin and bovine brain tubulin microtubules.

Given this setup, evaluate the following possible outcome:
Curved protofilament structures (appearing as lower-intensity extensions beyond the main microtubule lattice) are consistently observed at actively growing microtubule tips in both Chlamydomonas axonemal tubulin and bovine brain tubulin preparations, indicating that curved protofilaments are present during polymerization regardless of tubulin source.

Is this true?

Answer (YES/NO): NO